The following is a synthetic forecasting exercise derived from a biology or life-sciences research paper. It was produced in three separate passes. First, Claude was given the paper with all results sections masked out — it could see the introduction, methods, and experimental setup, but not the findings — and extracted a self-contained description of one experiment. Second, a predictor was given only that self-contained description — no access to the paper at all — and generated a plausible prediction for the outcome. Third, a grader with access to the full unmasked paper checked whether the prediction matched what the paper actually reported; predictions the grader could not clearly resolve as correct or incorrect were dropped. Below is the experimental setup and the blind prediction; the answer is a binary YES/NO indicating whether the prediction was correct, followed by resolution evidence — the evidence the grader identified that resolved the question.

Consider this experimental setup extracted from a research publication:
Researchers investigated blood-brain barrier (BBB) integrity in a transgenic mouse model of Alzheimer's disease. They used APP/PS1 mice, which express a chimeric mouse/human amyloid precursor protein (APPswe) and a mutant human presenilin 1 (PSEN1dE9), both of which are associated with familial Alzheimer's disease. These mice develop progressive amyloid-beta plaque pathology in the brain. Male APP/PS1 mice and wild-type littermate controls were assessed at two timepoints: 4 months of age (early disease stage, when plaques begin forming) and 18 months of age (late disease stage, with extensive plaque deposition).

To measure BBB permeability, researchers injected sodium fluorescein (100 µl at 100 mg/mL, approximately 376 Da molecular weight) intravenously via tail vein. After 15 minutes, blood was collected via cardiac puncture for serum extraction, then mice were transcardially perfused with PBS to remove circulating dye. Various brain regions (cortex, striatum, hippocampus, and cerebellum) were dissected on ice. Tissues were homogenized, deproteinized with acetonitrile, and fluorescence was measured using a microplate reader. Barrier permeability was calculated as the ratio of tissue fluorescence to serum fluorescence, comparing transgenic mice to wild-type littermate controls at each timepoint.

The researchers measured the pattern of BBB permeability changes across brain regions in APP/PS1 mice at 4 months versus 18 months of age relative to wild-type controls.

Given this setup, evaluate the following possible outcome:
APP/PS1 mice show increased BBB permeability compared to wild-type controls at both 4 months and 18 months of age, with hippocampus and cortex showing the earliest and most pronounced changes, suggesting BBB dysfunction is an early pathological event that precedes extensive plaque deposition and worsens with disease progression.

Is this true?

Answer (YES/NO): NO